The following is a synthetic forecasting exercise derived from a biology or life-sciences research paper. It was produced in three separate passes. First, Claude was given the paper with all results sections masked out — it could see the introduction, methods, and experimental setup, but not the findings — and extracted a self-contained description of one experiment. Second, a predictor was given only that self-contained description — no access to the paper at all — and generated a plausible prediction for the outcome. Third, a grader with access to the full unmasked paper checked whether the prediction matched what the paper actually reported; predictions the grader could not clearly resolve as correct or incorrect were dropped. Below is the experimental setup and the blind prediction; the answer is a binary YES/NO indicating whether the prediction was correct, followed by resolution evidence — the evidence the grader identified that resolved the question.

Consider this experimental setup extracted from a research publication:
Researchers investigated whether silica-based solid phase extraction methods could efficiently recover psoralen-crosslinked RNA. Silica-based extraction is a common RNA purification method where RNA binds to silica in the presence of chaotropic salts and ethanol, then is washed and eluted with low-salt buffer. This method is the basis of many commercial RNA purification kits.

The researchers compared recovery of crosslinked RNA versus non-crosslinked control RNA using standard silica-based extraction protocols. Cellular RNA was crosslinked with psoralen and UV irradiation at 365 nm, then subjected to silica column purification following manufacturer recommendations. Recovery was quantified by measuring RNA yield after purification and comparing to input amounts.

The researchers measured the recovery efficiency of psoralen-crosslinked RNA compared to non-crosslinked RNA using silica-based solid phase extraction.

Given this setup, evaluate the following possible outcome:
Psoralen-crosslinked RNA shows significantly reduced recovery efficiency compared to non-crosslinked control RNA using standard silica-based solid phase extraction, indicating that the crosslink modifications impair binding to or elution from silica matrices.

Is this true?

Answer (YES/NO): YES